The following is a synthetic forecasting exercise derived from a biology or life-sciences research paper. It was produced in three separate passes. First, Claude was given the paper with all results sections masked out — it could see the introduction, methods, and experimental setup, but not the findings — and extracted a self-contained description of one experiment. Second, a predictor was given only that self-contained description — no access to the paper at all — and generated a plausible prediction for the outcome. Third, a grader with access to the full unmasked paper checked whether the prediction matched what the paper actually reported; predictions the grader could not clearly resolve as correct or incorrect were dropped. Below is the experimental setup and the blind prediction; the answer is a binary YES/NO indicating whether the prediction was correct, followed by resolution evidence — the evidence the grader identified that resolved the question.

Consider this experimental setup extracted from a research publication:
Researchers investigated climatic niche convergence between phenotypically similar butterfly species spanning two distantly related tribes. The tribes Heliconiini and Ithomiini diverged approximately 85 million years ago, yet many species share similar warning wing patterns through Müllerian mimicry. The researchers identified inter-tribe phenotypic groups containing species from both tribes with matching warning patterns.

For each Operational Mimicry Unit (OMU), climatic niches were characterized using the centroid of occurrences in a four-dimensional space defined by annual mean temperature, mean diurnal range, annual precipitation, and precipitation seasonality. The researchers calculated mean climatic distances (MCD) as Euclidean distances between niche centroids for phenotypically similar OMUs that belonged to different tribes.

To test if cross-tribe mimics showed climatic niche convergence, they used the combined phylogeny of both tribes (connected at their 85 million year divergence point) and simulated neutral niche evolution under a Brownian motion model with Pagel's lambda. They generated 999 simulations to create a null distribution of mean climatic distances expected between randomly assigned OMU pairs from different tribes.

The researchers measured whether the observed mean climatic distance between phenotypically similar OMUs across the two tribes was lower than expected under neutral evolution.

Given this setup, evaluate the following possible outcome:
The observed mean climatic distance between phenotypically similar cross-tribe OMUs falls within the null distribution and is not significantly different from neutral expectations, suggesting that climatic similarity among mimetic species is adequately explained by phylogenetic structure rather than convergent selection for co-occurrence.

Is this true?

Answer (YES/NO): NO